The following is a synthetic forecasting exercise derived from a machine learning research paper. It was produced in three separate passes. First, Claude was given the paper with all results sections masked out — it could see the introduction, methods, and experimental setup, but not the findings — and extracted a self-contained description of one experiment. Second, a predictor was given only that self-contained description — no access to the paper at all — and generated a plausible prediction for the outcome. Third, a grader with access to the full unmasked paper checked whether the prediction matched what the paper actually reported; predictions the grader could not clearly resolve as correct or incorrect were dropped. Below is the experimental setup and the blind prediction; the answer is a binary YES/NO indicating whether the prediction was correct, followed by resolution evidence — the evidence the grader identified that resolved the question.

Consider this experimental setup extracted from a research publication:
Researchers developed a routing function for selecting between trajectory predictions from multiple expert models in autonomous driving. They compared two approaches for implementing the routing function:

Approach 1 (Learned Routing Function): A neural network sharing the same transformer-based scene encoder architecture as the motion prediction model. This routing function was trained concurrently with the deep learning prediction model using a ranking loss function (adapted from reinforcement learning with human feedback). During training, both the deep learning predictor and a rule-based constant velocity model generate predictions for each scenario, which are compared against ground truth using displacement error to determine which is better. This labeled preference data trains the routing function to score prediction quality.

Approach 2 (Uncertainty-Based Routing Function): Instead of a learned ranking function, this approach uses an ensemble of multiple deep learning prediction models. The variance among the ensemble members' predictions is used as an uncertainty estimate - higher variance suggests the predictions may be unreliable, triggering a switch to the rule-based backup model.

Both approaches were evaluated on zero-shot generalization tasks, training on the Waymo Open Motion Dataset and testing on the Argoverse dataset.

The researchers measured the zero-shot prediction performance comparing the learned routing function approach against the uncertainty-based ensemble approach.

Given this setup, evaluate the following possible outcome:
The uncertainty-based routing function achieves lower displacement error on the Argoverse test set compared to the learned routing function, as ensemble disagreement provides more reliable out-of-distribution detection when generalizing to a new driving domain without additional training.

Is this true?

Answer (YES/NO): NO